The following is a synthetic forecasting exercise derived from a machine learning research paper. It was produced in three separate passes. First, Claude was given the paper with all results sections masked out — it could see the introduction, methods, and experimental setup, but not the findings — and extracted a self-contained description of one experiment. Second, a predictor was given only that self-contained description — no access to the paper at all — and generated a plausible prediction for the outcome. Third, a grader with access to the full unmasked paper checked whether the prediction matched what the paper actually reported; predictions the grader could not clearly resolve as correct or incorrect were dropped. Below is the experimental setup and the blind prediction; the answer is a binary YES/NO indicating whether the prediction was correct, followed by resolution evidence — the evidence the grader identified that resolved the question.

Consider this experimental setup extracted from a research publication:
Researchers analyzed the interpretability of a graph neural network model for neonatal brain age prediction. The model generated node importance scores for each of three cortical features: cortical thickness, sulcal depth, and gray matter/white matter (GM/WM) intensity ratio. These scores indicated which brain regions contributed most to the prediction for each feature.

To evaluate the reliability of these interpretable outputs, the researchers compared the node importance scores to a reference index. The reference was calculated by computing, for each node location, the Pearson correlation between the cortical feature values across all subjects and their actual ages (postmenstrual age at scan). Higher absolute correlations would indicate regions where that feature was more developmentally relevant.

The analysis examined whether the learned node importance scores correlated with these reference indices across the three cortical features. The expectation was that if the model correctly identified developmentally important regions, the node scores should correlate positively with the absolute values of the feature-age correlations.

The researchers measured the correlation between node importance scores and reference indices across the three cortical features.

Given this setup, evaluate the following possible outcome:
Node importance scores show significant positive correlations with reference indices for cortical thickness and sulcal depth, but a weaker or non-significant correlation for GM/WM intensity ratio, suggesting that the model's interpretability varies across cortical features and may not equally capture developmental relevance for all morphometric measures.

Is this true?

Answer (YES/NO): NO